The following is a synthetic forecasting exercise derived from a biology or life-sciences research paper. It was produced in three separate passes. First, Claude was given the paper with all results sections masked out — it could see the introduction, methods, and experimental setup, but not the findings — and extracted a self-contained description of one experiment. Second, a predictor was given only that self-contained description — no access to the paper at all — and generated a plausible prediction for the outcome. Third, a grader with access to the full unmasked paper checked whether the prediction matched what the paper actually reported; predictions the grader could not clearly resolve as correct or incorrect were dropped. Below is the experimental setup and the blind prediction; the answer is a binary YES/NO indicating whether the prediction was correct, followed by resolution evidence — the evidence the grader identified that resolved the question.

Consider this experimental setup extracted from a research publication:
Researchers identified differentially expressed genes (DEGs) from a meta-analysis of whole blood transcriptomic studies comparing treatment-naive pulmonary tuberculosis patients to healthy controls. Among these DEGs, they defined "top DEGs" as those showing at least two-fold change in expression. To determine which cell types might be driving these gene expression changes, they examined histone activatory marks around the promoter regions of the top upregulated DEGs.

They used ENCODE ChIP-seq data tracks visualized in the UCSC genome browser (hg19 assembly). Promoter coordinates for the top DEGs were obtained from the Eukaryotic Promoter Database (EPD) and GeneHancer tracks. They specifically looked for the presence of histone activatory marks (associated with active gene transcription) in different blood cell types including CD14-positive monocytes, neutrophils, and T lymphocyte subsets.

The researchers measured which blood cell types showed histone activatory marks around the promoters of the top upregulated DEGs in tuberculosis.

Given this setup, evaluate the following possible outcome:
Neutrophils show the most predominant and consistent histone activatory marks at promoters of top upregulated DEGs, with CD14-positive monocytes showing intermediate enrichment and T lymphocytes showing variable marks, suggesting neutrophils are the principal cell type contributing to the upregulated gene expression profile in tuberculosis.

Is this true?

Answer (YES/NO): NO